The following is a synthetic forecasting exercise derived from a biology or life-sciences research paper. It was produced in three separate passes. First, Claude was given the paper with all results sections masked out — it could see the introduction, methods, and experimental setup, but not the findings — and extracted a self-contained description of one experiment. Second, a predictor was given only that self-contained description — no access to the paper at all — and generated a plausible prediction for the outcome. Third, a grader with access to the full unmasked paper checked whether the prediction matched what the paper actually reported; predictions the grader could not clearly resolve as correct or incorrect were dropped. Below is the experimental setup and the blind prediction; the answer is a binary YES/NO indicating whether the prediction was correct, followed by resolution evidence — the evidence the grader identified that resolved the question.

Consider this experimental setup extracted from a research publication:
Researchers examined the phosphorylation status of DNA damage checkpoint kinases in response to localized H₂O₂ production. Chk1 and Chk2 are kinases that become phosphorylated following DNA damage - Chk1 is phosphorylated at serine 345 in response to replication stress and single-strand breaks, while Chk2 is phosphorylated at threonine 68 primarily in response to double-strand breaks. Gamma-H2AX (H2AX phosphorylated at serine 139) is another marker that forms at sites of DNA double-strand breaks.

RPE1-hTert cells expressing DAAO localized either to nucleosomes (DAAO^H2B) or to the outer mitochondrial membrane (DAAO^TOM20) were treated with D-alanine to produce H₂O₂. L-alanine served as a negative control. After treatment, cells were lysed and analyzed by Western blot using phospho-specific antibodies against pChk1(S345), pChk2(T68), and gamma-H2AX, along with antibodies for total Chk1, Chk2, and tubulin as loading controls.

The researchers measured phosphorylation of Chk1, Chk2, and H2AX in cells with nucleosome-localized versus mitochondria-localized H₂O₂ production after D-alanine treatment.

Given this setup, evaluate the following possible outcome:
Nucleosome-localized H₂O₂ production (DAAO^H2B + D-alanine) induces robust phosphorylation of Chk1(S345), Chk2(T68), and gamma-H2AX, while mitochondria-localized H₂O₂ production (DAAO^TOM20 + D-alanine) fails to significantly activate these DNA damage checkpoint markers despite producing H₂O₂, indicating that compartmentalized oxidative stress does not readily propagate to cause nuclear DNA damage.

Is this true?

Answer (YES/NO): YES